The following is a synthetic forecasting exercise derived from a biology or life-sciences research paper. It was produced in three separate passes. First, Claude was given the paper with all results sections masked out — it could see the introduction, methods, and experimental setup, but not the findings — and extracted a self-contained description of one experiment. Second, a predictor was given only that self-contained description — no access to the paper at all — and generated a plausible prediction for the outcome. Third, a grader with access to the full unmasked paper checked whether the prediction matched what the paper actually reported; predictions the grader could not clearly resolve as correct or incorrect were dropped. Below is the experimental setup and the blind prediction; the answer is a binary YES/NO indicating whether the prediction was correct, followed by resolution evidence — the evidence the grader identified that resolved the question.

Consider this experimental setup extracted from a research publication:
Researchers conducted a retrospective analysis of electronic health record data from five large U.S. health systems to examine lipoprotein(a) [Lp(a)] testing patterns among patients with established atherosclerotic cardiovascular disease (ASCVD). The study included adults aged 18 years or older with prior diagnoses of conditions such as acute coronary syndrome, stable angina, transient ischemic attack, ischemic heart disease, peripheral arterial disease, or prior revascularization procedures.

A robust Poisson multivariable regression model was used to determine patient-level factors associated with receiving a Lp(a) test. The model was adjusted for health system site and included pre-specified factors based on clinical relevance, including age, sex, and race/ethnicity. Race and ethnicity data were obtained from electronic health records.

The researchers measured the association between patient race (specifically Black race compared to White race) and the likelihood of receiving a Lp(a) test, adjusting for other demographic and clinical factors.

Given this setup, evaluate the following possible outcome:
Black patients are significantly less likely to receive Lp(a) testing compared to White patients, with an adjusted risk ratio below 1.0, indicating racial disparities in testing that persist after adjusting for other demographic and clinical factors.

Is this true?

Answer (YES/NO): YES